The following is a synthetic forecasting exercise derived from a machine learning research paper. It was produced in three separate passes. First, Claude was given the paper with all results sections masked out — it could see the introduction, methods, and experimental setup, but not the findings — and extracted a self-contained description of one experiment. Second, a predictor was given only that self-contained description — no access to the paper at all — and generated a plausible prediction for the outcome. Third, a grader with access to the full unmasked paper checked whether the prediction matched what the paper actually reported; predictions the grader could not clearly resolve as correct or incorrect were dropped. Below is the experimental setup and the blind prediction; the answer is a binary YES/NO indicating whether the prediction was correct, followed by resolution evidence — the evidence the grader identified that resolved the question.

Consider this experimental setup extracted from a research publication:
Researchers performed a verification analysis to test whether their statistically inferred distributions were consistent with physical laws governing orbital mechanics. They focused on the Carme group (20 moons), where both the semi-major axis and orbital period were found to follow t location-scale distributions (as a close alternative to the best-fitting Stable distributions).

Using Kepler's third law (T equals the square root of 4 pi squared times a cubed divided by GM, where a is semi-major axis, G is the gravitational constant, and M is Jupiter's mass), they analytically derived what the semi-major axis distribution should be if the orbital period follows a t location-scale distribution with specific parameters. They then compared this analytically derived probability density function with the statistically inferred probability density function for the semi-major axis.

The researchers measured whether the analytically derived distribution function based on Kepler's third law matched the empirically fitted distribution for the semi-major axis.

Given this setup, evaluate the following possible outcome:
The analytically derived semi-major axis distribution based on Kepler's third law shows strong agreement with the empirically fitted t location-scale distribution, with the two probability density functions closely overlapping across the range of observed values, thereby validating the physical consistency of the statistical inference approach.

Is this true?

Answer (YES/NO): YES